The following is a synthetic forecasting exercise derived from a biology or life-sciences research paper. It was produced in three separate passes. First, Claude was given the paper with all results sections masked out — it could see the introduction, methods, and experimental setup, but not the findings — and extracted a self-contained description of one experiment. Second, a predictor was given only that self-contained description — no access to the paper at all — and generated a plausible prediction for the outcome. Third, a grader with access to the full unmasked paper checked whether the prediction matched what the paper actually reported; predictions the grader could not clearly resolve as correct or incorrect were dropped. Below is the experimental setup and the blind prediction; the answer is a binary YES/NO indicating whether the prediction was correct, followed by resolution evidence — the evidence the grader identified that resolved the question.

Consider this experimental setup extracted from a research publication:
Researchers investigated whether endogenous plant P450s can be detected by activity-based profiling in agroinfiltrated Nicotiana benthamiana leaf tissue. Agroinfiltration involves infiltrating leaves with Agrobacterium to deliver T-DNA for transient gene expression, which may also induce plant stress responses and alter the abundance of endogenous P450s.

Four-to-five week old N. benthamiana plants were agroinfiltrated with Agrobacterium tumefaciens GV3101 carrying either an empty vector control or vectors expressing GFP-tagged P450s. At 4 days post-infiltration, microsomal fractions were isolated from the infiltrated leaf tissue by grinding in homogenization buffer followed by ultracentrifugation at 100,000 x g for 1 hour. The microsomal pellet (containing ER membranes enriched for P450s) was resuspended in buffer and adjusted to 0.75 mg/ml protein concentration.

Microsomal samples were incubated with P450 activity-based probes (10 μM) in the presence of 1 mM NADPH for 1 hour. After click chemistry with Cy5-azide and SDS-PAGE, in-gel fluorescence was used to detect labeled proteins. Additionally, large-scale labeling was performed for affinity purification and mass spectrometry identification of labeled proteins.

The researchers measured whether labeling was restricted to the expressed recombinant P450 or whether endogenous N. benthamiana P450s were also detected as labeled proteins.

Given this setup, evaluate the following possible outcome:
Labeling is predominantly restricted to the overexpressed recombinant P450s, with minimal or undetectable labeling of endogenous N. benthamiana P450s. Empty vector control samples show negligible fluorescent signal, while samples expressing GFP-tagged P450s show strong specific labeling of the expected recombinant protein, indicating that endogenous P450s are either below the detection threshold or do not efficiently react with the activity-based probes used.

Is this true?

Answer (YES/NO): NO